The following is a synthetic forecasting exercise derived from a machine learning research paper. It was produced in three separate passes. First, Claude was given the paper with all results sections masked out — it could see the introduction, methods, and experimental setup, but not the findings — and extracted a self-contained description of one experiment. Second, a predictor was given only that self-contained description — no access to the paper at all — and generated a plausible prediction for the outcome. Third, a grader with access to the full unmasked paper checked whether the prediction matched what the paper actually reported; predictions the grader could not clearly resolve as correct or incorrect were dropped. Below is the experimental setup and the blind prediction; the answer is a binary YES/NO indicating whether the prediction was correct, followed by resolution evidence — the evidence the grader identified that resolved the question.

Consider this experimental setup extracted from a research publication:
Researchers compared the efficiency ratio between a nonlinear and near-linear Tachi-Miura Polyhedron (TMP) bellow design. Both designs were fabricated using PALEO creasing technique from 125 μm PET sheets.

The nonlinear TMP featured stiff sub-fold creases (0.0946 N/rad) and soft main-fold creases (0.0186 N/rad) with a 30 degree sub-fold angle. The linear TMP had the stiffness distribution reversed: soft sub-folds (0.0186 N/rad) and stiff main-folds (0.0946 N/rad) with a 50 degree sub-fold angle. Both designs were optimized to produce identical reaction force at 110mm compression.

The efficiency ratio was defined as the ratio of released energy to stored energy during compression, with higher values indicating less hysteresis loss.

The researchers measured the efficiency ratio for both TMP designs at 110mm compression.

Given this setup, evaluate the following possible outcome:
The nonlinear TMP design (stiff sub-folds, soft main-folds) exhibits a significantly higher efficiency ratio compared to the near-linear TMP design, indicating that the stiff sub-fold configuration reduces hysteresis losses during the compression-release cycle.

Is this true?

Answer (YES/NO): NO